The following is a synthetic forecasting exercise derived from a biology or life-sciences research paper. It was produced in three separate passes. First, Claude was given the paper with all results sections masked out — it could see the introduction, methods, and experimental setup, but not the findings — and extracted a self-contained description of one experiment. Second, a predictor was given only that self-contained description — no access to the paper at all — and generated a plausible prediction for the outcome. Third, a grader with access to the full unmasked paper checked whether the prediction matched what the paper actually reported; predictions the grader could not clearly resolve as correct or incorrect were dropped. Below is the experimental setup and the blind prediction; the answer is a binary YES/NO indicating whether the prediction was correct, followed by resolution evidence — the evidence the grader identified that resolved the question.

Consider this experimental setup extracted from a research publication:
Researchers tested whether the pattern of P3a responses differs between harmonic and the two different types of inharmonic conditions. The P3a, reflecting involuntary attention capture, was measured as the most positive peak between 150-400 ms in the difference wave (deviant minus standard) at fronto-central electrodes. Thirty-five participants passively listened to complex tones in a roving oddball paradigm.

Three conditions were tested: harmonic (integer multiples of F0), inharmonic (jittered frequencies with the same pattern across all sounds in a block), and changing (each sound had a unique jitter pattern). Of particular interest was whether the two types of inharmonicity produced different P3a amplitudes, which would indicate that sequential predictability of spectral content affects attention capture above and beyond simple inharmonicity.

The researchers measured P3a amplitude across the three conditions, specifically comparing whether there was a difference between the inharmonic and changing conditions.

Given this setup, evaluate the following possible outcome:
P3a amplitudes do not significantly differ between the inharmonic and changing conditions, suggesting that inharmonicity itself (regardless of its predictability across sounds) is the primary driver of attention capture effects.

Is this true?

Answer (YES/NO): NO